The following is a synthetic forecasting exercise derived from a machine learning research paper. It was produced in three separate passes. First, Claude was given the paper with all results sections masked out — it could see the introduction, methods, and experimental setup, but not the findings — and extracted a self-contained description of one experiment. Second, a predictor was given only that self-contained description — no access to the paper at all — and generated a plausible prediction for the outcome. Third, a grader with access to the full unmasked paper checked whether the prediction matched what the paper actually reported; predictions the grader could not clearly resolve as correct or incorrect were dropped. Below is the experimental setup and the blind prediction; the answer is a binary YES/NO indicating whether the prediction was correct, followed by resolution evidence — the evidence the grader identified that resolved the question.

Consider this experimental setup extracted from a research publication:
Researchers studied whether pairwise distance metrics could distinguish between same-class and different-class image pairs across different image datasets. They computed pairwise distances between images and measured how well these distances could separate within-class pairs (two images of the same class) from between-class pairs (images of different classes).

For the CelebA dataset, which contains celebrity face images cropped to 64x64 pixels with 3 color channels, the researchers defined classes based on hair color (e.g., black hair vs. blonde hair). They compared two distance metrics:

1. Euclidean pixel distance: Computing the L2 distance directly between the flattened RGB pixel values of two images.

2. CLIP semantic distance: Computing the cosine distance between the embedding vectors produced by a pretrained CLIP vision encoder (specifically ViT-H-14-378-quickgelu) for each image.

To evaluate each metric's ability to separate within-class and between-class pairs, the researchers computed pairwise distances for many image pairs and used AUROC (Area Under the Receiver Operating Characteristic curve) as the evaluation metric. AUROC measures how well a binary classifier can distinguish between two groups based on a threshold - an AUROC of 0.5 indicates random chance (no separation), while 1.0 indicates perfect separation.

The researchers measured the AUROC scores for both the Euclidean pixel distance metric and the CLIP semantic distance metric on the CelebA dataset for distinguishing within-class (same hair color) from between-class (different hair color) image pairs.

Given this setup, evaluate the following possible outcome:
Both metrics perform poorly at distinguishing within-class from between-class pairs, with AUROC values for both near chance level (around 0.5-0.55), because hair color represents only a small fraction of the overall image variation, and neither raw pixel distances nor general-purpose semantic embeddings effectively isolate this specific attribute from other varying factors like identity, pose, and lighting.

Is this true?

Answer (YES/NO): NO